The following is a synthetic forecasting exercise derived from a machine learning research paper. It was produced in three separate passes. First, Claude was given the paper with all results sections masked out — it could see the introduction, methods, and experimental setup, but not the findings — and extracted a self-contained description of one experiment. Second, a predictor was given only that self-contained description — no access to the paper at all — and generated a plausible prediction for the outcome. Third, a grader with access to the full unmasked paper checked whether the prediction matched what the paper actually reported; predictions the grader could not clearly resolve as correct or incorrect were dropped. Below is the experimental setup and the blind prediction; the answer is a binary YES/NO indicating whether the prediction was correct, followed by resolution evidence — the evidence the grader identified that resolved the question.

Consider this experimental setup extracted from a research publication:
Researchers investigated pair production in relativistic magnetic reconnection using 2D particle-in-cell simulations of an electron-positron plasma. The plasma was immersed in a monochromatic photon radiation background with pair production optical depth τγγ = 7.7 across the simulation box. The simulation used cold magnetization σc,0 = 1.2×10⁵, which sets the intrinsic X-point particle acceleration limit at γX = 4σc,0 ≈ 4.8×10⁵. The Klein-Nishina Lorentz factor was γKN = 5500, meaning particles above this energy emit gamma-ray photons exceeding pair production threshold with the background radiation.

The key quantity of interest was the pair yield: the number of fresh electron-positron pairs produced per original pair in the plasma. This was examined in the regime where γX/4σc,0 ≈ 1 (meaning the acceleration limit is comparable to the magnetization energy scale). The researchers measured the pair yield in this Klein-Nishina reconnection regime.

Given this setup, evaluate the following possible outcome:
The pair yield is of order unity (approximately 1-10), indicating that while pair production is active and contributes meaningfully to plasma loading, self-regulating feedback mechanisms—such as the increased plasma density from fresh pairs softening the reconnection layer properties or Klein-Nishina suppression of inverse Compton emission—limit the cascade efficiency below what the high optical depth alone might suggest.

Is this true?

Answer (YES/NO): NO